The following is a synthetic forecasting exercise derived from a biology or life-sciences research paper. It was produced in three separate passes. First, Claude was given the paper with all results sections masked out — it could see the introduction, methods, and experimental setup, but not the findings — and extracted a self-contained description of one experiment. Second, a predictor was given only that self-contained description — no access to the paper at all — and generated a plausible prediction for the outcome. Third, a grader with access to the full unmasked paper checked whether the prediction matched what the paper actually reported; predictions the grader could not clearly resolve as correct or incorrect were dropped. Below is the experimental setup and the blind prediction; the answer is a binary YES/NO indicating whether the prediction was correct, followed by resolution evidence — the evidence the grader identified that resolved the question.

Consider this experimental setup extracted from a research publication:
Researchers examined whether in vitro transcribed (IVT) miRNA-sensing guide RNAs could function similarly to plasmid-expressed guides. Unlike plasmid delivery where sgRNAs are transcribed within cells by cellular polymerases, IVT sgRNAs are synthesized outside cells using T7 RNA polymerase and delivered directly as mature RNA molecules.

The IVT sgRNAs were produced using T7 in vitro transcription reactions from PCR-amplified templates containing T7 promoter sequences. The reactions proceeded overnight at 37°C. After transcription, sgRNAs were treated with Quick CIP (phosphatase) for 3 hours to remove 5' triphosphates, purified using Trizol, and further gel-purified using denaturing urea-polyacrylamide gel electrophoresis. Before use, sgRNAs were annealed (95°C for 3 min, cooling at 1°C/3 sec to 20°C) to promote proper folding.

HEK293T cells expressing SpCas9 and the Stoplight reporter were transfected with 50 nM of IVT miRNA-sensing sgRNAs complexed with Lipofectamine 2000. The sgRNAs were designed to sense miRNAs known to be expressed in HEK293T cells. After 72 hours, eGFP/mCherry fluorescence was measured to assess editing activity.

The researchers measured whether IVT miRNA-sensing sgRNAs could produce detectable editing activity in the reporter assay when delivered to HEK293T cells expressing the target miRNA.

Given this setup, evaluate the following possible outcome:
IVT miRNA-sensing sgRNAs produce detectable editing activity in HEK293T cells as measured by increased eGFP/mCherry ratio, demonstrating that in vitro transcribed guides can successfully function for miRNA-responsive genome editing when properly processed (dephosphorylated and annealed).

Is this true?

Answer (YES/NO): YES